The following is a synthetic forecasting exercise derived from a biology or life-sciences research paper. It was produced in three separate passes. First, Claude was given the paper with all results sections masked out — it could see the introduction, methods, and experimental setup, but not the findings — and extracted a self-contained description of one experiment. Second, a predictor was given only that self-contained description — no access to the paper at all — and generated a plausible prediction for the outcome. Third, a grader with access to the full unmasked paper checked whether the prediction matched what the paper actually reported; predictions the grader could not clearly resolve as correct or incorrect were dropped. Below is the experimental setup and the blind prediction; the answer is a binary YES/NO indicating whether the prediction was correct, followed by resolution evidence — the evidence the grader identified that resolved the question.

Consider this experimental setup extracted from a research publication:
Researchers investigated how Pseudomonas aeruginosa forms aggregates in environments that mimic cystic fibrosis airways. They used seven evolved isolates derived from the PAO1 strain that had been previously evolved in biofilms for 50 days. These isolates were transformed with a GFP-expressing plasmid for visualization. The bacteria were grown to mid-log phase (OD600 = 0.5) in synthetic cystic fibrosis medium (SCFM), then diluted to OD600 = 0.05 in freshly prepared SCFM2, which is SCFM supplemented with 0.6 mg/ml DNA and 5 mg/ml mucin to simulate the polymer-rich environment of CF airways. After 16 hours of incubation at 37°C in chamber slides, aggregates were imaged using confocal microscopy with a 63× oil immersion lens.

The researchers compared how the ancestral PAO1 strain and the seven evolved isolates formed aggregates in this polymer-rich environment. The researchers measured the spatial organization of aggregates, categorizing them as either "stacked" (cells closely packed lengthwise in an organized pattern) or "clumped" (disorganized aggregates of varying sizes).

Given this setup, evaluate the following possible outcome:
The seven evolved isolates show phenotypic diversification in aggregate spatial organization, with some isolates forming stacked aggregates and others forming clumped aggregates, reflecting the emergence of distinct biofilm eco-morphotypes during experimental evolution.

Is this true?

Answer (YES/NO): YES